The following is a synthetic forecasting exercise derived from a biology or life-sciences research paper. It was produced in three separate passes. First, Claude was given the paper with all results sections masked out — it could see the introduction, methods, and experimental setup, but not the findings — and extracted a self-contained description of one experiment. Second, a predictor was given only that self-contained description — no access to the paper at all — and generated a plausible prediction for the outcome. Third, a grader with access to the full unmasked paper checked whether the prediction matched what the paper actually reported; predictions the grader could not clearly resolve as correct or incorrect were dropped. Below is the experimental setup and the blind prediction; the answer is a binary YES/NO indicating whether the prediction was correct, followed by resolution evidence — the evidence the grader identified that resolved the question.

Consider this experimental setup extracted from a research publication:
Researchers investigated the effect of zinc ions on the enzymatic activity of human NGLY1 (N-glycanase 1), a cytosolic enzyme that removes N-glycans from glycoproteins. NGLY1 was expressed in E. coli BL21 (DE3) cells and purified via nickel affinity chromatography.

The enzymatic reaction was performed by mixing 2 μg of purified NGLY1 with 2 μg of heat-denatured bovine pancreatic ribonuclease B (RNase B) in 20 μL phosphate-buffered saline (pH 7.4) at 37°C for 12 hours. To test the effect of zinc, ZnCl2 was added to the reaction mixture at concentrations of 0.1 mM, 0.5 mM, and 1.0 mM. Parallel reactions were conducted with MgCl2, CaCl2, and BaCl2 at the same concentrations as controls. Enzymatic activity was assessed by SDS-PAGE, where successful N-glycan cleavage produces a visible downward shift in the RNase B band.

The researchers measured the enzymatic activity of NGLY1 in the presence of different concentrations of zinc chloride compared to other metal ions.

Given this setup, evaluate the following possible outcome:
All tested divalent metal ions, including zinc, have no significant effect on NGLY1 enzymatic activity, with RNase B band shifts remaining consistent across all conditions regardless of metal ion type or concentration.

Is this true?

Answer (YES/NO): NO